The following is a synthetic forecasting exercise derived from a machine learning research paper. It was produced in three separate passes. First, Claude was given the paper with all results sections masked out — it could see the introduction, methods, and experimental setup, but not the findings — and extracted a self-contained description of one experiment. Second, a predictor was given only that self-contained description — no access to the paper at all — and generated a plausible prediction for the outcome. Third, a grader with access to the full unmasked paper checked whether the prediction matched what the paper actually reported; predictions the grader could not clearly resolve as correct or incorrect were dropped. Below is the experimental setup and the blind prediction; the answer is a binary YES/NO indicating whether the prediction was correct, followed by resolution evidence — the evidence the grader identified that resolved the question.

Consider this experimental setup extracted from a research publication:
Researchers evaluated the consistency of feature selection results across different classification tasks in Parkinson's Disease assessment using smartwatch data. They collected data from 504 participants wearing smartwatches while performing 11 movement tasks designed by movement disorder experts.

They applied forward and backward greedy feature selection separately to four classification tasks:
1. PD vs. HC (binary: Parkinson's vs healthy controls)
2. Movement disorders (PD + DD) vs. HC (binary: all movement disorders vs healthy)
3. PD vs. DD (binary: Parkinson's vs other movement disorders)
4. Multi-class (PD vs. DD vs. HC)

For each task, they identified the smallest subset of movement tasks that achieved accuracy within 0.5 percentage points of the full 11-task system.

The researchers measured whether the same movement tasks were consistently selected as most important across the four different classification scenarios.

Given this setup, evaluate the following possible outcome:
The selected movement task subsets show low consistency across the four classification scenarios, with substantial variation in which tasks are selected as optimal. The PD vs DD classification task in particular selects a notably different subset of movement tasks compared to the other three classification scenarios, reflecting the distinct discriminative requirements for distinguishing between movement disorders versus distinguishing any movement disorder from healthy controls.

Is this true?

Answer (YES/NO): NO